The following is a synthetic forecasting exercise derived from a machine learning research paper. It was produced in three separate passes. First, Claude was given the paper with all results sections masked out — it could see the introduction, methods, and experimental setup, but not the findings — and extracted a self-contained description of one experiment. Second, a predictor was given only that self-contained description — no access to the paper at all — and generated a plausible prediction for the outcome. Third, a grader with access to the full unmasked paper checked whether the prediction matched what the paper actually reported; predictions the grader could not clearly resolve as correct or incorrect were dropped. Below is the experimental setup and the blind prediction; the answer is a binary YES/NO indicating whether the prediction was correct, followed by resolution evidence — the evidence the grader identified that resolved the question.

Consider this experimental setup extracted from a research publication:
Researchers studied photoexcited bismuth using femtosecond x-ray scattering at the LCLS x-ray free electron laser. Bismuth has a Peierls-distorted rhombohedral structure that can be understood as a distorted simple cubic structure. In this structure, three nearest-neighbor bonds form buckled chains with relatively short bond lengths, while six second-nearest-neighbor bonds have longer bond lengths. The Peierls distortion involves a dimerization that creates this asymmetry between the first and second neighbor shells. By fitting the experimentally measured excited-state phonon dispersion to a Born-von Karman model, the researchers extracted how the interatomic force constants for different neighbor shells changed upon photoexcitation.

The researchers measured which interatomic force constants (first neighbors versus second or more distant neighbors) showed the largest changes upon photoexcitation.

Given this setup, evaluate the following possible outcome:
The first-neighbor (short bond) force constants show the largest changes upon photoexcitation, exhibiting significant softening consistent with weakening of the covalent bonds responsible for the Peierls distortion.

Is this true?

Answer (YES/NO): YES